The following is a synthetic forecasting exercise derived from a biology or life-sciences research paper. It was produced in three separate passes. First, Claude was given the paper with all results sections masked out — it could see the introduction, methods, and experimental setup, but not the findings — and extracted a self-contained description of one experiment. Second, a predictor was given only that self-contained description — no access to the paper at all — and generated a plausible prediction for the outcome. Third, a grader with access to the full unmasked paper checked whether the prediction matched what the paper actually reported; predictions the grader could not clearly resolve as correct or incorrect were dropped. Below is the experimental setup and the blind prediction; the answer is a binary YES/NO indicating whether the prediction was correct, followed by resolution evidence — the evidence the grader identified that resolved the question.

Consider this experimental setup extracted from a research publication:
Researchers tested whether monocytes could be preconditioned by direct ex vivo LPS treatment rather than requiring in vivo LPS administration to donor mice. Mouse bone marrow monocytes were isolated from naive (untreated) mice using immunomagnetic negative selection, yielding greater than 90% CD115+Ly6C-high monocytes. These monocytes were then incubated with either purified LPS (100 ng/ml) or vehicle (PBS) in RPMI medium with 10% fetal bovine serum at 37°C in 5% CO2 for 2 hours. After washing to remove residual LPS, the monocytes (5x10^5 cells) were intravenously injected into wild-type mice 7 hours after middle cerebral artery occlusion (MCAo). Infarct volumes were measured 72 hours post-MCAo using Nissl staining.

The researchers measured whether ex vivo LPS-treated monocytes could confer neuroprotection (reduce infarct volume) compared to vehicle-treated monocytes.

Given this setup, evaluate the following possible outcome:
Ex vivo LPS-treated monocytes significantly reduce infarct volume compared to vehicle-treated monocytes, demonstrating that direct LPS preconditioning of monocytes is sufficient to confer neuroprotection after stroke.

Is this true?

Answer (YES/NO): YES